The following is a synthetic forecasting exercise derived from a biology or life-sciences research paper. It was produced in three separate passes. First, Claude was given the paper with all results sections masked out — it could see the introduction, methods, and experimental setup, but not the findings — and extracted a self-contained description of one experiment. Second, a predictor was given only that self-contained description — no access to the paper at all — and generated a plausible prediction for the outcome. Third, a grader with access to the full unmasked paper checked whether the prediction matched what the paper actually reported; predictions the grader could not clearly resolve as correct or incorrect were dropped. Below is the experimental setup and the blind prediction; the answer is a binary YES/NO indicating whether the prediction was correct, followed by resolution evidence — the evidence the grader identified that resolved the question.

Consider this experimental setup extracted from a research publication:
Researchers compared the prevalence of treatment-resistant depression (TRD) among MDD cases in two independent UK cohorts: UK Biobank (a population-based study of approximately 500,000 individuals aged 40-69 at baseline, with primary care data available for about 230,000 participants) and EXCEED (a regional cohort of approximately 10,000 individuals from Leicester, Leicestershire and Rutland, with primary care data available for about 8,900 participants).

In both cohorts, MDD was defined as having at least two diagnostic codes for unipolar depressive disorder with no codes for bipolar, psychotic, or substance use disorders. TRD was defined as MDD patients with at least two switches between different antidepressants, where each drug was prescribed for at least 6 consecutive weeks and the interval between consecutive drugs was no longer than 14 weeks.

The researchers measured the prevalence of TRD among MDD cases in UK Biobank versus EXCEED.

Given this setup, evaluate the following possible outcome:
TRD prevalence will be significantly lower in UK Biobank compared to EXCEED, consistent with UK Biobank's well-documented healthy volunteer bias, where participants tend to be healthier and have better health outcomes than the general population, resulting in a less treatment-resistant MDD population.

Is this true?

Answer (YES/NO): NO